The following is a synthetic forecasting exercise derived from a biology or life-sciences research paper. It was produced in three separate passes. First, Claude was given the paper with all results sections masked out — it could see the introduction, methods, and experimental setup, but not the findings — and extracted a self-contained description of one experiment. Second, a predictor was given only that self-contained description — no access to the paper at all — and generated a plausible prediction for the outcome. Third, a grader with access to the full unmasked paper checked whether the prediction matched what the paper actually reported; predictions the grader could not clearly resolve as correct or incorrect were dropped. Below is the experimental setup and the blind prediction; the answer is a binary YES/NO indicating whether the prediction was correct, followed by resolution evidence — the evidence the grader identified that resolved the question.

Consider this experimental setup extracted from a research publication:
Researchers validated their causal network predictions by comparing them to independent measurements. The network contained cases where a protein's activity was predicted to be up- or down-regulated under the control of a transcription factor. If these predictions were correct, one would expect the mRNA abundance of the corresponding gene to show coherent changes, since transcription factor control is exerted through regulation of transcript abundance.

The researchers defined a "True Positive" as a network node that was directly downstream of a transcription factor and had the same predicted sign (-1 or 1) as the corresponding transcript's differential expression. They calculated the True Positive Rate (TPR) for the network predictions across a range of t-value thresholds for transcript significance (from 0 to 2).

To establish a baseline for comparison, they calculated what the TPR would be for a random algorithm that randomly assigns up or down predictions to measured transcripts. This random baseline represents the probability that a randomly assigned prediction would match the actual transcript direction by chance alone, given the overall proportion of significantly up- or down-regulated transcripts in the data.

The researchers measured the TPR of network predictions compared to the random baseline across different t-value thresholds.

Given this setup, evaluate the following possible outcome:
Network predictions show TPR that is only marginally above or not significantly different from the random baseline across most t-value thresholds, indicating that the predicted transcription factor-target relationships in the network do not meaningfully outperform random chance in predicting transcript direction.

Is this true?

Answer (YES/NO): NO